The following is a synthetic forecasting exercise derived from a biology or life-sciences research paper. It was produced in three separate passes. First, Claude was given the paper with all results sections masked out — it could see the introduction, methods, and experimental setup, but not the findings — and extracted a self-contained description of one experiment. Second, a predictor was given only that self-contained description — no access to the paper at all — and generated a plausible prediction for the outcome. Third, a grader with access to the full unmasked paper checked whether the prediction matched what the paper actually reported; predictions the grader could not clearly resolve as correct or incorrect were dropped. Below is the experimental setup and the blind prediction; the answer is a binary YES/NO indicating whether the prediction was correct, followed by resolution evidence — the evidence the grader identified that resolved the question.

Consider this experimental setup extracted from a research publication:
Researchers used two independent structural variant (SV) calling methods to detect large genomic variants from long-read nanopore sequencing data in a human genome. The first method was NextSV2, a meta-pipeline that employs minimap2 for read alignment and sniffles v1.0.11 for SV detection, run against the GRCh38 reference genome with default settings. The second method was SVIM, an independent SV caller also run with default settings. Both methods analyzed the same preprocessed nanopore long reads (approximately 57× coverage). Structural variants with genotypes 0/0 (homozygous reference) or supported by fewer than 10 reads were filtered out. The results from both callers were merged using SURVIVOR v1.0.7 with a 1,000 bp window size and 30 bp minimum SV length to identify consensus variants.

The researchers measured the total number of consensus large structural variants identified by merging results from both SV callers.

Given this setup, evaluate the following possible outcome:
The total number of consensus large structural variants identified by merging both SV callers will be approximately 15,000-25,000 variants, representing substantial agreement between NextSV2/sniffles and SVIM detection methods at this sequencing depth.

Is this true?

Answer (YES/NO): NO